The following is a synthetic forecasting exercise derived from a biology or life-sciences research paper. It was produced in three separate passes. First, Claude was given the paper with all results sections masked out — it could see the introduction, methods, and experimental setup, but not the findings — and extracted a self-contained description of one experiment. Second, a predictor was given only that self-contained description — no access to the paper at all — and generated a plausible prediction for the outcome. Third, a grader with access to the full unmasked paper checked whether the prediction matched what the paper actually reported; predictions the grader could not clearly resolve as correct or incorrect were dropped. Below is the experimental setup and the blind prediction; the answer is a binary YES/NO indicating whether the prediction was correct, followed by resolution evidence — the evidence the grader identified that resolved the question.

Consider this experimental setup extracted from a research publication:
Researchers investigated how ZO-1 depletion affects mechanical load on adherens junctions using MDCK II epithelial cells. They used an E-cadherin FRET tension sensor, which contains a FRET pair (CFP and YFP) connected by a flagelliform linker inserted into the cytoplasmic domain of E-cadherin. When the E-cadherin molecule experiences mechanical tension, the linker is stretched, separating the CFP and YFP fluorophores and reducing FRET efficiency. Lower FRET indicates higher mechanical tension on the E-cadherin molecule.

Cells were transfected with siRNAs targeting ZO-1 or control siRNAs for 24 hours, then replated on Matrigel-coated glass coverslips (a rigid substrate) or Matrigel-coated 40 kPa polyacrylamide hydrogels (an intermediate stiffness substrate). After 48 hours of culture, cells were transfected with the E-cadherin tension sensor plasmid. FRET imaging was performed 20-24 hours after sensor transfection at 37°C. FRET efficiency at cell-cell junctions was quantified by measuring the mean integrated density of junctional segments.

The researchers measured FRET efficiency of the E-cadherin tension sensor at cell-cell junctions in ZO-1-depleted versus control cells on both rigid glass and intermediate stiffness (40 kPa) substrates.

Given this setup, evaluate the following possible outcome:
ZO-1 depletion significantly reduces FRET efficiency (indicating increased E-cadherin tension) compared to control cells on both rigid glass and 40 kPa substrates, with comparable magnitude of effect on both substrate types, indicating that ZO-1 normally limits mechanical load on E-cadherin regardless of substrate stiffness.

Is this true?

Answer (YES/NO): NO